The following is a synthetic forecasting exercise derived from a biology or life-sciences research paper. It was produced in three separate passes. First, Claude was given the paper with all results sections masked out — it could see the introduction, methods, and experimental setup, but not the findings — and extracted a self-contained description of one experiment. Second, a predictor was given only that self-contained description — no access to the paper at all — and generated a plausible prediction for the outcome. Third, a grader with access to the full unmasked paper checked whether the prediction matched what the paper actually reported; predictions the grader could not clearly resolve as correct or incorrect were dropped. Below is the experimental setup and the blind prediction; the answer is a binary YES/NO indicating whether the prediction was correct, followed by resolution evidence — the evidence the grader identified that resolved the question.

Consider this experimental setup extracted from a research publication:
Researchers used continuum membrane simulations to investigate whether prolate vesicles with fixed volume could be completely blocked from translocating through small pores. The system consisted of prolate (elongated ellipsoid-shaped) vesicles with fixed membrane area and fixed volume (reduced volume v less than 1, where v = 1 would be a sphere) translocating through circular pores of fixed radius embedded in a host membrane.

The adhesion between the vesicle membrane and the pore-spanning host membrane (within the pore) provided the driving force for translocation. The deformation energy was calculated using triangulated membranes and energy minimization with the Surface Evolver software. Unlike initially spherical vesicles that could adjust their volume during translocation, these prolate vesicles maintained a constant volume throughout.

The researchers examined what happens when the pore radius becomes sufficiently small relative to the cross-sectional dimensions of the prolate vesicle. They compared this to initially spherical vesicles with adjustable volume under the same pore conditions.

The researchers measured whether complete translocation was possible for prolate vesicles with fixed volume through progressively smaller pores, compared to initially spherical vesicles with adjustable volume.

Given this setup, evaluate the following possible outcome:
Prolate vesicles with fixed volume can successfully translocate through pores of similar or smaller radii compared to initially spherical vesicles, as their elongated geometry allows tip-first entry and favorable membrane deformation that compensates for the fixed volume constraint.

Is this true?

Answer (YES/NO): NO